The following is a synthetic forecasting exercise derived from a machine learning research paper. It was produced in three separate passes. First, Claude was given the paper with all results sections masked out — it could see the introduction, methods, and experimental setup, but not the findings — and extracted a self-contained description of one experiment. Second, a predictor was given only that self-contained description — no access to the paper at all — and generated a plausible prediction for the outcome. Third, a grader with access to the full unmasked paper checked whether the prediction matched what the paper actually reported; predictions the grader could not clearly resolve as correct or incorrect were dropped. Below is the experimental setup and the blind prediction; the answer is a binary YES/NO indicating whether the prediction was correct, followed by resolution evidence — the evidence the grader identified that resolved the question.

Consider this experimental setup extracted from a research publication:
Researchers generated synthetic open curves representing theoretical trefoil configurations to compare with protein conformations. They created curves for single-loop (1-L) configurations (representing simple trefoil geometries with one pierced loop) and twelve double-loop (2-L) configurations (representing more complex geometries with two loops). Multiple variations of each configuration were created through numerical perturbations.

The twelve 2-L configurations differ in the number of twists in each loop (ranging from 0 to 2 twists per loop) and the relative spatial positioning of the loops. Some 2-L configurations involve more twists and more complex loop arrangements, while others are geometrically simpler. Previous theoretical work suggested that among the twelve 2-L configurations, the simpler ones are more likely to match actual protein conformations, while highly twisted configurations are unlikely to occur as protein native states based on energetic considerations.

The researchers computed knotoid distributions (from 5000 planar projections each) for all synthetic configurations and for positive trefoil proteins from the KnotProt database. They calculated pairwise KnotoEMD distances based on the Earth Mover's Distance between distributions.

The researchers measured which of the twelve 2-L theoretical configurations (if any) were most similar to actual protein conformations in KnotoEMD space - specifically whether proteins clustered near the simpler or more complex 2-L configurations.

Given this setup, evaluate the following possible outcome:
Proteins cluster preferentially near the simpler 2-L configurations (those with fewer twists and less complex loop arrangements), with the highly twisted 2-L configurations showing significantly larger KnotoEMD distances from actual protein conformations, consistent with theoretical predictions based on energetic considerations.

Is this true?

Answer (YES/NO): YES